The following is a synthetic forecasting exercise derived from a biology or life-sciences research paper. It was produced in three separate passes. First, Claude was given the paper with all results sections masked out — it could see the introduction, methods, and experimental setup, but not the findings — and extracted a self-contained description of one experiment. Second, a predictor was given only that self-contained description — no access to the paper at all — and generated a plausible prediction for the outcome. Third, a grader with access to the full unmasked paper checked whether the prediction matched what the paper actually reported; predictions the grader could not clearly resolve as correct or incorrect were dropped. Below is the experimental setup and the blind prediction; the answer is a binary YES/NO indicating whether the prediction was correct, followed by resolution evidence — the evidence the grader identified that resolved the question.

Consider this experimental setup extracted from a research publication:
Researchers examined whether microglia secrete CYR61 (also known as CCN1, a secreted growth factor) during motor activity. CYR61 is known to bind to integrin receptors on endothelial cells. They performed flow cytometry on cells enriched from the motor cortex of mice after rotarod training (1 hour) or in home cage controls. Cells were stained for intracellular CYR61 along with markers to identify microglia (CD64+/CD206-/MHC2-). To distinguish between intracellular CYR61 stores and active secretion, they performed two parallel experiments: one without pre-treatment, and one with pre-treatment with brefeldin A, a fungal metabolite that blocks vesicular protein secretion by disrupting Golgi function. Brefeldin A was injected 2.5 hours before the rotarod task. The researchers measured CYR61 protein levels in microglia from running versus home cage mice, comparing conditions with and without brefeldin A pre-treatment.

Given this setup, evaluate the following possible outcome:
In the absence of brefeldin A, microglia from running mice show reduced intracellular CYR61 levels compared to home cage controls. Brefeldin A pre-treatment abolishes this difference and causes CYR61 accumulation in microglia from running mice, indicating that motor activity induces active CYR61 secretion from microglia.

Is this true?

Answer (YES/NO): YES